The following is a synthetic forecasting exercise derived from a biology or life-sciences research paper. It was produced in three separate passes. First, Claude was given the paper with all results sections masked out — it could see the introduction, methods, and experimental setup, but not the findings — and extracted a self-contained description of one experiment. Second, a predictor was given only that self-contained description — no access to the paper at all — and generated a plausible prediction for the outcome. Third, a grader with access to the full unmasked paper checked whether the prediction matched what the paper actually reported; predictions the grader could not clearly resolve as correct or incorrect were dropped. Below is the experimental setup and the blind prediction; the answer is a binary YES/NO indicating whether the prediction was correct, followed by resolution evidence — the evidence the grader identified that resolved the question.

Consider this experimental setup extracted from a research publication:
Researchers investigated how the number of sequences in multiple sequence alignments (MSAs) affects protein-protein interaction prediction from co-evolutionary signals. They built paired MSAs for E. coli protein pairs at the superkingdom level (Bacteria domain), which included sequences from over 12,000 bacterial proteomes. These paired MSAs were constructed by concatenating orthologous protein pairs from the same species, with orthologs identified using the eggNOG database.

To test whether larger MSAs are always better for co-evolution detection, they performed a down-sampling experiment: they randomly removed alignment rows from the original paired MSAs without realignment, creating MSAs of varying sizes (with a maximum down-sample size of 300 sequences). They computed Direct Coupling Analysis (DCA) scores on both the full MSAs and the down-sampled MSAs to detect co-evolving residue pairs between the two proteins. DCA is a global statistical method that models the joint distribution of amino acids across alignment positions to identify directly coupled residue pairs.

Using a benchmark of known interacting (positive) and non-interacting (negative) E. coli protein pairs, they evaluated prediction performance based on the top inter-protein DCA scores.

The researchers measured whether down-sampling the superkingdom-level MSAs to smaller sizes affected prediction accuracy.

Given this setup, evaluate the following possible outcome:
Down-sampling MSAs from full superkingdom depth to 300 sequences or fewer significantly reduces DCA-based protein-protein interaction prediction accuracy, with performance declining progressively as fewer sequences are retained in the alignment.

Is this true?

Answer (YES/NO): NO